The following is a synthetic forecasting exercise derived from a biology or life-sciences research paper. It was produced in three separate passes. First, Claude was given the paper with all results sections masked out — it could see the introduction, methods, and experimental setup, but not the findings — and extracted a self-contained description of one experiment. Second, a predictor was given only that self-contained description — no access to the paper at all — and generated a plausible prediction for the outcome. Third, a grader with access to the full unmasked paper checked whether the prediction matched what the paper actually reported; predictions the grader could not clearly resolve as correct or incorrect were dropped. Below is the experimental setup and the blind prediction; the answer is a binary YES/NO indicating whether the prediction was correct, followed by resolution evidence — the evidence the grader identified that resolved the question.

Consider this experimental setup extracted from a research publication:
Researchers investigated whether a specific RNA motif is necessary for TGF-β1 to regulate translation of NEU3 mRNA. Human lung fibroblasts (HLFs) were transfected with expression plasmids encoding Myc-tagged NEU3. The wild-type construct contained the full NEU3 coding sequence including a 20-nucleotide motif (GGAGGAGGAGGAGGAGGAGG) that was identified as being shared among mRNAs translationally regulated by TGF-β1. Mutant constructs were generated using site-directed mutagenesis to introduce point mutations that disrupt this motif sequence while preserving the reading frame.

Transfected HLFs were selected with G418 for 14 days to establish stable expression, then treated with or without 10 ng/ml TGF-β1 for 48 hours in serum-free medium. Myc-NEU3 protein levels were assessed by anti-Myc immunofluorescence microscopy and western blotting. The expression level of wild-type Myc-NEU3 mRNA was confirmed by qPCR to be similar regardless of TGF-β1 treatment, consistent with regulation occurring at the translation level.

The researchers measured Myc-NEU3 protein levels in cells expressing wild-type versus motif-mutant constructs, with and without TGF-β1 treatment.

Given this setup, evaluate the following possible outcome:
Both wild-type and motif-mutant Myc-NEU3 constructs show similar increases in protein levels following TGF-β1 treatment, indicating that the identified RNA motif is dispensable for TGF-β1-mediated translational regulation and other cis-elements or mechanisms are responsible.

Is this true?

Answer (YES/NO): NO